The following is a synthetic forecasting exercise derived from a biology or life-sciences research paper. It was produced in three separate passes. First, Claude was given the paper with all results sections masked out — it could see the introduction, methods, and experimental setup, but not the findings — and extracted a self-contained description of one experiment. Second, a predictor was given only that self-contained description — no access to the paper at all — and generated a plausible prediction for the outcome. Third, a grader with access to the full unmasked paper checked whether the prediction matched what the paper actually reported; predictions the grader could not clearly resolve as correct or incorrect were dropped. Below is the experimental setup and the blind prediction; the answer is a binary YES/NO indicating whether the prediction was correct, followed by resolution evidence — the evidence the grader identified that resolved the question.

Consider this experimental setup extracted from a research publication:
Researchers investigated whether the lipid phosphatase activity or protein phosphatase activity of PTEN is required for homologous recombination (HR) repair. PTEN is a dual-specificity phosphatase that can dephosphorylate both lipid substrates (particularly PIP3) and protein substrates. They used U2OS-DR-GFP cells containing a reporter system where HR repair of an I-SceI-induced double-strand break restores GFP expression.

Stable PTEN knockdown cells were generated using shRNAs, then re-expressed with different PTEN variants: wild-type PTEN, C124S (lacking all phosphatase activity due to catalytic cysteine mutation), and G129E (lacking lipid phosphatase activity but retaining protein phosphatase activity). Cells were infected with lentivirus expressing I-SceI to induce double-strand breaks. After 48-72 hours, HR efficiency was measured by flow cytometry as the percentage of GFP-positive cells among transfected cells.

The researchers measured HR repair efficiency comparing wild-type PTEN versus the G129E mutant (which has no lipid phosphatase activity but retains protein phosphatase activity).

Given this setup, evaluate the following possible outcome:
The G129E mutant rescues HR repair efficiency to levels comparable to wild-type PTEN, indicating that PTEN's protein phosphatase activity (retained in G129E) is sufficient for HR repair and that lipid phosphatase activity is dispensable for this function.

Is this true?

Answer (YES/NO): YES